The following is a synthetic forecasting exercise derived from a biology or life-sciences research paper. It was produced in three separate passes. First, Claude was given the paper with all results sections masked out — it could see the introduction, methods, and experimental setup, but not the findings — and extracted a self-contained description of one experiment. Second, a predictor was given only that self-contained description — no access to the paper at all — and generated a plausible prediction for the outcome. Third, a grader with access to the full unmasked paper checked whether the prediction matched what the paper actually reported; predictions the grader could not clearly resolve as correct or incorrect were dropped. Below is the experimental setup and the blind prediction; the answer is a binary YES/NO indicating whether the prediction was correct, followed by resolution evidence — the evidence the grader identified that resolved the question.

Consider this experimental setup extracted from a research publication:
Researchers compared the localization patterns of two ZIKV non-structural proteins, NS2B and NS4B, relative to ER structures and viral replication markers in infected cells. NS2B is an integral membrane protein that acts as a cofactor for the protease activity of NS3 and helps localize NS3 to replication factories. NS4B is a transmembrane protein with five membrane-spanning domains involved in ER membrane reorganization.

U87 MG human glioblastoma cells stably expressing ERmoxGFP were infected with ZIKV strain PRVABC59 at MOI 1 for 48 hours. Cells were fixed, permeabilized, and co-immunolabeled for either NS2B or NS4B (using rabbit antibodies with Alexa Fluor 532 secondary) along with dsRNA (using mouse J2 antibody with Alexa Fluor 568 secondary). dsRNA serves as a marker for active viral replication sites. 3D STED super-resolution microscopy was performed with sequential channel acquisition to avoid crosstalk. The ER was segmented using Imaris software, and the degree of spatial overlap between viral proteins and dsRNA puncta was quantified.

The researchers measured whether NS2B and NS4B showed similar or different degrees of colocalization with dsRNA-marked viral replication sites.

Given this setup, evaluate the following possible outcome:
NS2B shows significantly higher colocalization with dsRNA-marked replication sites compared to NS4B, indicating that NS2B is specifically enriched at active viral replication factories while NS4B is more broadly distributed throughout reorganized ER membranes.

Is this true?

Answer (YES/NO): YES